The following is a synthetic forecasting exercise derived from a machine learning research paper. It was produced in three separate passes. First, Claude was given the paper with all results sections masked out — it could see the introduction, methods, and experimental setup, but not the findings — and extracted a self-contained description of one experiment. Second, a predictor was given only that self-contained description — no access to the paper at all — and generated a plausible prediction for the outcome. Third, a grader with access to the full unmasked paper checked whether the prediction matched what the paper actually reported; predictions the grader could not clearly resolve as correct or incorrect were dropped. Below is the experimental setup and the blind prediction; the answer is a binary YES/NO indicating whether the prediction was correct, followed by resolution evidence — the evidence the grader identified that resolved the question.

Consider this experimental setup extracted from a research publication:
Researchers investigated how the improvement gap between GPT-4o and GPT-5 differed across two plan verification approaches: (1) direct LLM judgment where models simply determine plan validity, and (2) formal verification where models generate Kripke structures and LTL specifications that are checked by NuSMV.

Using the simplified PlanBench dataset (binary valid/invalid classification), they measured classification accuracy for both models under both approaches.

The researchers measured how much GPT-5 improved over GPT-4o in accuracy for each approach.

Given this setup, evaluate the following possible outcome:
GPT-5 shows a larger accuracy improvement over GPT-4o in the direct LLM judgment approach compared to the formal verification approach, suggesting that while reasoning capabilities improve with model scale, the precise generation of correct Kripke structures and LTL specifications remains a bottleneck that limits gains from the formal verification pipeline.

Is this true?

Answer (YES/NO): NO